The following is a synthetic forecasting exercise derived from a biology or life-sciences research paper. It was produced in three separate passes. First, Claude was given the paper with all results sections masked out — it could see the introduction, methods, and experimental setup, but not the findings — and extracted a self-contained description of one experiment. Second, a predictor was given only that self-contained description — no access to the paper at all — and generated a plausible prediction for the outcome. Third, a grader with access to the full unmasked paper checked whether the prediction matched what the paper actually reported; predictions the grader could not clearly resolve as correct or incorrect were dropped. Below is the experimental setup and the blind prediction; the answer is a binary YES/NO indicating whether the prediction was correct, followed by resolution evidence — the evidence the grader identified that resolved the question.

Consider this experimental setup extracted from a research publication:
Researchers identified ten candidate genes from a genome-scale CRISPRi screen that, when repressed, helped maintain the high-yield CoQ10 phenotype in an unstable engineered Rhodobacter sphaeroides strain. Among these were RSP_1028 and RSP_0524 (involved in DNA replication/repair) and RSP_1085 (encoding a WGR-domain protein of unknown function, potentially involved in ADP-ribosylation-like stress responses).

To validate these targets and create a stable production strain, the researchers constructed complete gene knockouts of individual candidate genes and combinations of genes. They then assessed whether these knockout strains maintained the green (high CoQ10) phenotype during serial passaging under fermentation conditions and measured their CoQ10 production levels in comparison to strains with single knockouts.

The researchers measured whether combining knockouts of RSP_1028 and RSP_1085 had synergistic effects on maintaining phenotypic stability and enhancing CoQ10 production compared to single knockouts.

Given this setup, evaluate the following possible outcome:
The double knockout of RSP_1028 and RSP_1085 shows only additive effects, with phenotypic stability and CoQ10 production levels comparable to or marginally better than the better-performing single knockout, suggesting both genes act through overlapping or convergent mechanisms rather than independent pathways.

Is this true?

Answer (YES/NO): NO